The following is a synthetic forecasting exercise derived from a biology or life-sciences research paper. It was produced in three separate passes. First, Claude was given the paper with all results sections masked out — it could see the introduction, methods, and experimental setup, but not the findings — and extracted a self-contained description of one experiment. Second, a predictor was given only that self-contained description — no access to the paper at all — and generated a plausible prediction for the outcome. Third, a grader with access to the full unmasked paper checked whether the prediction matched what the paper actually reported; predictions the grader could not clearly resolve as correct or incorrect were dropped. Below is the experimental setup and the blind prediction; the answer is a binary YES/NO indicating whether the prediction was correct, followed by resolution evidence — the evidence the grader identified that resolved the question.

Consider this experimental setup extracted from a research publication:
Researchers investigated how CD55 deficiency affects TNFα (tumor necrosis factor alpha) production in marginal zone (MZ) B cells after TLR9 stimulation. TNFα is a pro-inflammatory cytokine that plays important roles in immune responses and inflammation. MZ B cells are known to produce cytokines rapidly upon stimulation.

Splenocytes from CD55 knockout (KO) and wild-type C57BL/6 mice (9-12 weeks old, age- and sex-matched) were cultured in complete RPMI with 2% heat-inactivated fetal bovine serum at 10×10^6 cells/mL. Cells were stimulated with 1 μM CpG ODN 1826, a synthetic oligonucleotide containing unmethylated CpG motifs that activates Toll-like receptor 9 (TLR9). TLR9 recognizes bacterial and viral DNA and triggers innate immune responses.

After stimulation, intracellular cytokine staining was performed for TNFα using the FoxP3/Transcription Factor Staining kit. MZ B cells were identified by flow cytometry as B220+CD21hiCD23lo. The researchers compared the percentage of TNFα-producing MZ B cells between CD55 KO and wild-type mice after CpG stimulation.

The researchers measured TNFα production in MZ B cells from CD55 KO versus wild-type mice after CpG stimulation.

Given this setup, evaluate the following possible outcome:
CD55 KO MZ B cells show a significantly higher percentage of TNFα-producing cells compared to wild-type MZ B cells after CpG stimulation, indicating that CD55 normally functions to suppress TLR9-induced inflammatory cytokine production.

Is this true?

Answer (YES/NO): NO